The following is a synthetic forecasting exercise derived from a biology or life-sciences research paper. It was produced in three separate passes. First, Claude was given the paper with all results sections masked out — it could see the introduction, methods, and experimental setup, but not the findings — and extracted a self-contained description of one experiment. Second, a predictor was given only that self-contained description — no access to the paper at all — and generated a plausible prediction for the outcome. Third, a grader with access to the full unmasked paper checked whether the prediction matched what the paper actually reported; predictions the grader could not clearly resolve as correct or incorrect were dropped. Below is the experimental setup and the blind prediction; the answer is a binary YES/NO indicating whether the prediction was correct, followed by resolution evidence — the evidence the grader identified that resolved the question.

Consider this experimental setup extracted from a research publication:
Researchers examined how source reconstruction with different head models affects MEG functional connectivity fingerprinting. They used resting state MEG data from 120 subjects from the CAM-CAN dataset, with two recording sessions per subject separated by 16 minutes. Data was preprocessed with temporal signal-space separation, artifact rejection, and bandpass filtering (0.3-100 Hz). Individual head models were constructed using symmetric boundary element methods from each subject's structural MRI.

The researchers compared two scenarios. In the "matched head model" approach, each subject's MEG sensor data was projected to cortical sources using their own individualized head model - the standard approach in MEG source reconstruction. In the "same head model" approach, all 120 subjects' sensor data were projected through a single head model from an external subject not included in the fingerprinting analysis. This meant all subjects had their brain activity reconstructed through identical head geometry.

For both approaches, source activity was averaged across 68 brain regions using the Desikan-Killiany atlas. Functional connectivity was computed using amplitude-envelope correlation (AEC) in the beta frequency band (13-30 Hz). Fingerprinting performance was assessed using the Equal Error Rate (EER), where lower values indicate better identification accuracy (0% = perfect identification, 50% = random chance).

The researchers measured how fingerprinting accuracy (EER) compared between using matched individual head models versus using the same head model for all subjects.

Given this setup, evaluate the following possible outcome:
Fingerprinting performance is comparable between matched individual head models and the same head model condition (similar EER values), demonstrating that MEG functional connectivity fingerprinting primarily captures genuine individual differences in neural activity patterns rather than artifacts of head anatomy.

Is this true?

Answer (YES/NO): NO